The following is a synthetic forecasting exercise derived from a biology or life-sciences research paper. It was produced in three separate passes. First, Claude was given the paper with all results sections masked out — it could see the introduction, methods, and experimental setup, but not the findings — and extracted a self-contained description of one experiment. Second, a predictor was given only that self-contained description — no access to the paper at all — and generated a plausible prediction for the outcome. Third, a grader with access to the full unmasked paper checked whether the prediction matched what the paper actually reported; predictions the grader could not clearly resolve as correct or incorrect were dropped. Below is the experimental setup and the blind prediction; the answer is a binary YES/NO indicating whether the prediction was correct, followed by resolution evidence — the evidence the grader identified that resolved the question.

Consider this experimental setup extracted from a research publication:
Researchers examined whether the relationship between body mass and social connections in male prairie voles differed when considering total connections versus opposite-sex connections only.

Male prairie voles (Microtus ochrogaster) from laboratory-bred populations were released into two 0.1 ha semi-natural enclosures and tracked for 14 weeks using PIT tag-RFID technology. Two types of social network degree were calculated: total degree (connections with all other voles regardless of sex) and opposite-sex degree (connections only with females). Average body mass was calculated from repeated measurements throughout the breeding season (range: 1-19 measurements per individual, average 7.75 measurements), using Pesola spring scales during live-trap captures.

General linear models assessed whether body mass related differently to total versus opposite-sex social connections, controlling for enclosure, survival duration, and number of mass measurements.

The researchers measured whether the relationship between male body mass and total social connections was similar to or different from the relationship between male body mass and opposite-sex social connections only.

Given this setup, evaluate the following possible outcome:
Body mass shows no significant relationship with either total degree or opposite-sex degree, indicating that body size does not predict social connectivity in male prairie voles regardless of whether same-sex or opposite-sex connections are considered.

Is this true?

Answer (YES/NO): NO